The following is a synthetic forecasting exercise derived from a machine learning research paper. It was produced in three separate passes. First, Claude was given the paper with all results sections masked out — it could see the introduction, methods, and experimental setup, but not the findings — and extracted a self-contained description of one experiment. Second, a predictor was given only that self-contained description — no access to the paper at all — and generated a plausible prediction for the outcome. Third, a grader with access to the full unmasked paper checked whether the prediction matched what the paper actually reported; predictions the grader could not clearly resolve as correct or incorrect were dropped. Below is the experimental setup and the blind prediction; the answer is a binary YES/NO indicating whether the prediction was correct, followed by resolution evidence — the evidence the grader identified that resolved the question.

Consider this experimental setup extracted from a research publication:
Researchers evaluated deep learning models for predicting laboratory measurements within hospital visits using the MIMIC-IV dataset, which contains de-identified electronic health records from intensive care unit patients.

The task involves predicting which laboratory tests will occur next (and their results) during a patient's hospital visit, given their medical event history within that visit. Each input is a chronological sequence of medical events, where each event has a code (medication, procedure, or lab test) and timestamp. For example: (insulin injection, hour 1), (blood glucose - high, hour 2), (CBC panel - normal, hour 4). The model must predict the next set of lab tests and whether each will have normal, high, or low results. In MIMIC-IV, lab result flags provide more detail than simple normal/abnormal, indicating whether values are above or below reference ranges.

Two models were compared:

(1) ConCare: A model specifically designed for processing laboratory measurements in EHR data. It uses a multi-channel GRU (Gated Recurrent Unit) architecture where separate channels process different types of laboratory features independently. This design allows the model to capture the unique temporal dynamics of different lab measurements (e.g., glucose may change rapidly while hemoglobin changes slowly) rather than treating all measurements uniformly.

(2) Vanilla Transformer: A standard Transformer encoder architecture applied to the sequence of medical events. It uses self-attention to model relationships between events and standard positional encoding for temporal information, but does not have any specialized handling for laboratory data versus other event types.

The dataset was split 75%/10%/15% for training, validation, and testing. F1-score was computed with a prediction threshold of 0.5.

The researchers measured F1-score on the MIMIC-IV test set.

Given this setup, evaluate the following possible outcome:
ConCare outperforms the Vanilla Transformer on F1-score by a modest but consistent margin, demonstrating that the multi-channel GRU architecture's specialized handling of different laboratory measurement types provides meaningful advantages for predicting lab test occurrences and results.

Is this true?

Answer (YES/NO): NO